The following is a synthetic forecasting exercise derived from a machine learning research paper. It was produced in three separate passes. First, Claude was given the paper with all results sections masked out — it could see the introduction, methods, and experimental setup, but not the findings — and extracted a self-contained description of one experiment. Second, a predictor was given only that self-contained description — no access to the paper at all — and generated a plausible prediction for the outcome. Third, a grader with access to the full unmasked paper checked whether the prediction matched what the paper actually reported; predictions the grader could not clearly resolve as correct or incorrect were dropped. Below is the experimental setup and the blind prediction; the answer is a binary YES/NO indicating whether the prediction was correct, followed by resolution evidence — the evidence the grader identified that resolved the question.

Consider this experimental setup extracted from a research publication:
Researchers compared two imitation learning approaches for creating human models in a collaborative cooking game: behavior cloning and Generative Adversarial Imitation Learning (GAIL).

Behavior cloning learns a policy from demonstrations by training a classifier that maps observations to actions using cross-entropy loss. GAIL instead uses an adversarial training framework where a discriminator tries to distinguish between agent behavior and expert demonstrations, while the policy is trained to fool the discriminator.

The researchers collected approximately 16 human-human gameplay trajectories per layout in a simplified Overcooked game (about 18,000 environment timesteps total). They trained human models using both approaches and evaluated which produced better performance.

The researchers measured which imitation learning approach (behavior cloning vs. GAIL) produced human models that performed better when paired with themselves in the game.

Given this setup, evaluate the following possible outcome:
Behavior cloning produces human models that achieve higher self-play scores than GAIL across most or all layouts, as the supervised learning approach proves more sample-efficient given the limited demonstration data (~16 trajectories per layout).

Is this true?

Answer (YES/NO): YES